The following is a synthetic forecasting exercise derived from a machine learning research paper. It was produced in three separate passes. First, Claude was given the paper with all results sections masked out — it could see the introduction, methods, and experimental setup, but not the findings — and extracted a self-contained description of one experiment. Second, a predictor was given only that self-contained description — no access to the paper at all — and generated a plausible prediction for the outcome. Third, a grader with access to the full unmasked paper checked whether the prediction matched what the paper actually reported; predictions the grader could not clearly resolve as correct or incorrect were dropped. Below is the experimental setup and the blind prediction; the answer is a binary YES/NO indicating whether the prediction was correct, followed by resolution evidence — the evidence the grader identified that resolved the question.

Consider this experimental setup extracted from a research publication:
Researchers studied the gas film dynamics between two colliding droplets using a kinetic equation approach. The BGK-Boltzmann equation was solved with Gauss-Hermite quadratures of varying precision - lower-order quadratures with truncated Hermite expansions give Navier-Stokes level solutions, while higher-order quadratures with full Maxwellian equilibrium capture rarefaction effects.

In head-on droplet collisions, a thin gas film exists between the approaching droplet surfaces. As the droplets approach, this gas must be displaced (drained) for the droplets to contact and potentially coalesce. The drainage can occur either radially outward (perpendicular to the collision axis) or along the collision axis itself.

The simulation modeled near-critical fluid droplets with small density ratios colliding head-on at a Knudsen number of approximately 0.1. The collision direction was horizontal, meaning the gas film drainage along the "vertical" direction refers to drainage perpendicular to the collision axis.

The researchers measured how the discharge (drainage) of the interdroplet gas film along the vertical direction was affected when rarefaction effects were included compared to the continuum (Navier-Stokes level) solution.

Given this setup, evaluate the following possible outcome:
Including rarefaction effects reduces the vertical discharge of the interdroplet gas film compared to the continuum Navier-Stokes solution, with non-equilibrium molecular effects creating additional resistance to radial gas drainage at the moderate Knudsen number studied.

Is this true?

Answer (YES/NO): NO